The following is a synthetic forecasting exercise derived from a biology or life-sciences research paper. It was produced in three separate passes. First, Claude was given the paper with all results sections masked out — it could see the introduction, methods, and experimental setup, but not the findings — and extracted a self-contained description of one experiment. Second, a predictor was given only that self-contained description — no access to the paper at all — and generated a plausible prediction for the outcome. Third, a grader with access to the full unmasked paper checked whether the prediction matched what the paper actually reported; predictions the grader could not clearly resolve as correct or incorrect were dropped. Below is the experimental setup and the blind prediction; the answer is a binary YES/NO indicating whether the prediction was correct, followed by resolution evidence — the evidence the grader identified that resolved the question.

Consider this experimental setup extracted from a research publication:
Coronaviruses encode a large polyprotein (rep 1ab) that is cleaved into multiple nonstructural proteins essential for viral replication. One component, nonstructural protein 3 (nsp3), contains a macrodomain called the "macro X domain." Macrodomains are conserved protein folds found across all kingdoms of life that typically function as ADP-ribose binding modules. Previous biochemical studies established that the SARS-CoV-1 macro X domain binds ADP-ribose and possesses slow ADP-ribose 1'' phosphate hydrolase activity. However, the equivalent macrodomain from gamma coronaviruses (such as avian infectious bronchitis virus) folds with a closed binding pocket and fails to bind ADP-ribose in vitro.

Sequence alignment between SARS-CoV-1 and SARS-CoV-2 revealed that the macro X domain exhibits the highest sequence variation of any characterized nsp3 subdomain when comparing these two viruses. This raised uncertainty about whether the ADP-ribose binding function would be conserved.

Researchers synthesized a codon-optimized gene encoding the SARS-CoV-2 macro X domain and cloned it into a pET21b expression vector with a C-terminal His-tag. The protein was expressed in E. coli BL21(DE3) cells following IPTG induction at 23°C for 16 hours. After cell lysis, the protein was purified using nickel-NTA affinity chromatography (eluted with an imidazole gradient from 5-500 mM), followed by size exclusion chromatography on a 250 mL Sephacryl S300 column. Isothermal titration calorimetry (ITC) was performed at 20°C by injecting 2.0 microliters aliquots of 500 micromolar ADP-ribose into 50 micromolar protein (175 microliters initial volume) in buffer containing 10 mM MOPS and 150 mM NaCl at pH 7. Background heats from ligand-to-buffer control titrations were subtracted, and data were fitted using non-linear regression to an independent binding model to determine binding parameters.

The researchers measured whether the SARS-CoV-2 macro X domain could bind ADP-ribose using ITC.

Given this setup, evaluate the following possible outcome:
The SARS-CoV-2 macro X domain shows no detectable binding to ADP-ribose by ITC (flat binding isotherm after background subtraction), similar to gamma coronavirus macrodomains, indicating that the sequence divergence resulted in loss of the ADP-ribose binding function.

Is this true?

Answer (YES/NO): NO